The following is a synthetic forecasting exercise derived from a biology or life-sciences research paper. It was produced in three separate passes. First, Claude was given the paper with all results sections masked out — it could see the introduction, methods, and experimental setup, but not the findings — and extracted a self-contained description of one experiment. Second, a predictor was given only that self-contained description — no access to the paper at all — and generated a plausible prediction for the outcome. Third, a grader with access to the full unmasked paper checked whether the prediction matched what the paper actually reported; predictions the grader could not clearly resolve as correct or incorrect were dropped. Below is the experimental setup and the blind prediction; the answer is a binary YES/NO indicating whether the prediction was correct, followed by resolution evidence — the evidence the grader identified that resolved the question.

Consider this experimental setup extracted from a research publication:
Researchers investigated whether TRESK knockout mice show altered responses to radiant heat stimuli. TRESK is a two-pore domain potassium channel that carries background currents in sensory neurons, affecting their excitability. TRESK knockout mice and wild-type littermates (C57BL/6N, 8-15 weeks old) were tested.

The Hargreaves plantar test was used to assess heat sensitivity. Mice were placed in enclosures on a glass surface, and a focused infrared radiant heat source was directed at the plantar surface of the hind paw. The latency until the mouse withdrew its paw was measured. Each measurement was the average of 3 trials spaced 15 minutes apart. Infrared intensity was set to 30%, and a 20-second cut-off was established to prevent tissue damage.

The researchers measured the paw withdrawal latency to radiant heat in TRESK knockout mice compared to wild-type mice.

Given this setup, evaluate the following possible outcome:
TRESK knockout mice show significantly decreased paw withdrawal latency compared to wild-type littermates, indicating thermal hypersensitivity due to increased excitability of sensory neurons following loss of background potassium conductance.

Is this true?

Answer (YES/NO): NO